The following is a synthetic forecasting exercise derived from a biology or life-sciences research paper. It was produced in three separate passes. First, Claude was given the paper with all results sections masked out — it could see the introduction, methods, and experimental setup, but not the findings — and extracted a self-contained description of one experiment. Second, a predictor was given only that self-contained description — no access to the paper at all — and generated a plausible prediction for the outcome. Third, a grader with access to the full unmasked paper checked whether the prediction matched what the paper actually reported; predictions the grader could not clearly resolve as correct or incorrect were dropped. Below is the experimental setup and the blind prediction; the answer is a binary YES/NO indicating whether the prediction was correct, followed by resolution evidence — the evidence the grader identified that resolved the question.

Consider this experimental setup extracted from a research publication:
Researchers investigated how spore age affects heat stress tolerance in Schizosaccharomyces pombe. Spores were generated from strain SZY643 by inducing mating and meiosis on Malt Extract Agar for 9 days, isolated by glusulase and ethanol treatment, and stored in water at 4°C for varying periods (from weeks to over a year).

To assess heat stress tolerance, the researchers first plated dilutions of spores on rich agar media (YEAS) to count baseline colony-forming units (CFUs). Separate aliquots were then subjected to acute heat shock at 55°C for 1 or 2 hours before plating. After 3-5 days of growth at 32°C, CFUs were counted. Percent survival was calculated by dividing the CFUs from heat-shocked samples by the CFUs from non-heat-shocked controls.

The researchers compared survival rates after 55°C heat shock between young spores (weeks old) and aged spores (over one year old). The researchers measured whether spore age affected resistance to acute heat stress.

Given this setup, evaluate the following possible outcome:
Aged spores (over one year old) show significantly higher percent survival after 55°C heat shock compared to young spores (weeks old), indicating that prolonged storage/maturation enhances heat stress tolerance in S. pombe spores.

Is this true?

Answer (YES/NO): NO